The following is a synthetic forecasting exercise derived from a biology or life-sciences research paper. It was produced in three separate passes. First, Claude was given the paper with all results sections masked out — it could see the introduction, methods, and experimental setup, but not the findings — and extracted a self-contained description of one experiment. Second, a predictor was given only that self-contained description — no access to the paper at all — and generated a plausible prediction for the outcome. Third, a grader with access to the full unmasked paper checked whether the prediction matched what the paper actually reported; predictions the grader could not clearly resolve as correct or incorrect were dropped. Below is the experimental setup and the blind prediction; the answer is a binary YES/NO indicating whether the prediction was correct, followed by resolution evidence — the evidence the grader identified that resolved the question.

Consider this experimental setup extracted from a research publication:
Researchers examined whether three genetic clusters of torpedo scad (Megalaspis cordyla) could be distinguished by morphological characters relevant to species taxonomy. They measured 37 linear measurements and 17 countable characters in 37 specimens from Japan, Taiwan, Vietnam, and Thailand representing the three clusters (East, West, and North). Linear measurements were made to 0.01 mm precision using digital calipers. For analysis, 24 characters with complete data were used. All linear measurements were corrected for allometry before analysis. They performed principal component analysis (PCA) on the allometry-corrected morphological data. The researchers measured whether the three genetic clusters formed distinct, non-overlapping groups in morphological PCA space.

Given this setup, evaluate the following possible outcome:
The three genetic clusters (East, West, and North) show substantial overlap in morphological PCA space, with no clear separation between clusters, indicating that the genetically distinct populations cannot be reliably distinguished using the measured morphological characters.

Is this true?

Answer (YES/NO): NO